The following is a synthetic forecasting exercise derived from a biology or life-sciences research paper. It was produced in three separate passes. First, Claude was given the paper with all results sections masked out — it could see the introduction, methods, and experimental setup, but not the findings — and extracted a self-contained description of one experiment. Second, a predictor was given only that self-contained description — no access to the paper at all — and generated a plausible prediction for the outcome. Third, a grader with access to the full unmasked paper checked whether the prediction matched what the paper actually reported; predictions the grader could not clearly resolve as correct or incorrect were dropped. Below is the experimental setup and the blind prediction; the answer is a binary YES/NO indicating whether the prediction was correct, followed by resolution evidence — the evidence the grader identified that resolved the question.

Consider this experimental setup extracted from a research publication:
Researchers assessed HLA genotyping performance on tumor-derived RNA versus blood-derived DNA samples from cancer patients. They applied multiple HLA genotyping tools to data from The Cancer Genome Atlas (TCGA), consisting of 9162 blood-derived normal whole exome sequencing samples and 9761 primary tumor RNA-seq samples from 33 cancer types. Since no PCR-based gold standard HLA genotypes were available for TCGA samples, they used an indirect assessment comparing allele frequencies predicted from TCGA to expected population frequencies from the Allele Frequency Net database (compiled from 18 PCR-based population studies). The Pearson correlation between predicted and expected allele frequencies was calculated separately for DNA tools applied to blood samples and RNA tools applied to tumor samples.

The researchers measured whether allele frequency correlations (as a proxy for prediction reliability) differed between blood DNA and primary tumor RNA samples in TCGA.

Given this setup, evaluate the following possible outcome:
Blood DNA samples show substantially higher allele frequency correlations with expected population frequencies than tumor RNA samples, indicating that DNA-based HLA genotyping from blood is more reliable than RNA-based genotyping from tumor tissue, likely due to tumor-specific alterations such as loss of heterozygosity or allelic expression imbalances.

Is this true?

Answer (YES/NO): NO